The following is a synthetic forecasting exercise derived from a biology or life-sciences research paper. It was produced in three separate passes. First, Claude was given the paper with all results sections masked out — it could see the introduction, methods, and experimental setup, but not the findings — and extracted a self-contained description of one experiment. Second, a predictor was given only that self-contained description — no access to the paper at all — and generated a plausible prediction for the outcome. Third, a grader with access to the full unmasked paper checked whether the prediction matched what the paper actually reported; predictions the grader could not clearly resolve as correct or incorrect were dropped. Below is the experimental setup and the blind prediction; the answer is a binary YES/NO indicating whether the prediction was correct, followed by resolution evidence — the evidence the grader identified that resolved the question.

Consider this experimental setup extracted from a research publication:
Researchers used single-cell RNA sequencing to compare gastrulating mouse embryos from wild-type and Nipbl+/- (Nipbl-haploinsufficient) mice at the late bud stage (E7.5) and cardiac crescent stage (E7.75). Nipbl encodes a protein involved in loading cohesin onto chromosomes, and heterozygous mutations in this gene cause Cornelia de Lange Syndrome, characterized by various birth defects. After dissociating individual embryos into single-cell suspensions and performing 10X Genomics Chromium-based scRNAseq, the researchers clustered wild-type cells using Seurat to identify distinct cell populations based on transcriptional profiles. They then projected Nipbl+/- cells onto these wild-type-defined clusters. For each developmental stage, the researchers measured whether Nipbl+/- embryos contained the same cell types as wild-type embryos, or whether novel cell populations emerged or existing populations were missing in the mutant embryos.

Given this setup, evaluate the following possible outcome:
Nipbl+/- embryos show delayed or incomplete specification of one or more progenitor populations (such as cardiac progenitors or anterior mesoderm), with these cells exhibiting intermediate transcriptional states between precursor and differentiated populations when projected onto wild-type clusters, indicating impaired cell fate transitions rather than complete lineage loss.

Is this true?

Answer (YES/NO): NO